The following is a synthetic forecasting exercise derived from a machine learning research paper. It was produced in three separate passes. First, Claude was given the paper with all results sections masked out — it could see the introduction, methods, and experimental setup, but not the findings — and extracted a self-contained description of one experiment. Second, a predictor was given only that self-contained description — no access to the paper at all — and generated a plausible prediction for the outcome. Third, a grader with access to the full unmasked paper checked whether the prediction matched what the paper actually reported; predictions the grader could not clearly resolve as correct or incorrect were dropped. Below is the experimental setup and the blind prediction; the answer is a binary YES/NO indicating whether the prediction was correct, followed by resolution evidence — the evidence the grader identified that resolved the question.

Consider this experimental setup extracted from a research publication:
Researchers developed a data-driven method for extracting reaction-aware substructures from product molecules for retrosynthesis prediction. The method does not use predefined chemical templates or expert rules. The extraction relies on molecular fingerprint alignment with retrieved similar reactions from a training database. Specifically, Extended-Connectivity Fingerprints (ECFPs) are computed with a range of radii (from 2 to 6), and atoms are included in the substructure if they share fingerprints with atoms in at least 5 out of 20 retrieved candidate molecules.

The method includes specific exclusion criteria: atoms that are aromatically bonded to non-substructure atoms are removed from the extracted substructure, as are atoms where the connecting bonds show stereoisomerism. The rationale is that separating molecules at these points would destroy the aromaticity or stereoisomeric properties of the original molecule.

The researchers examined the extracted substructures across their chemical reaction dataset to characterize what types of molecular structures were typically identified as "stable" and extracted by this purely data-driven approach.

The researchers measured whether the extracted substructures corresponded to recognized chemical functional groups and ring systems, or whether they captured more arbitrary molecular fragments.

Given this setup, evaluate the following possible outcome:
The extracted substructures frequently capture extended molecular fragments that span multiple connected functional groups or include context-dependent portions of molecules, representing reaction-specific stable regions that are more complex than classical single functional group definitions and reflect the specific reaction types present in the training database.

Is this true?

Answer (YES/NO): NO